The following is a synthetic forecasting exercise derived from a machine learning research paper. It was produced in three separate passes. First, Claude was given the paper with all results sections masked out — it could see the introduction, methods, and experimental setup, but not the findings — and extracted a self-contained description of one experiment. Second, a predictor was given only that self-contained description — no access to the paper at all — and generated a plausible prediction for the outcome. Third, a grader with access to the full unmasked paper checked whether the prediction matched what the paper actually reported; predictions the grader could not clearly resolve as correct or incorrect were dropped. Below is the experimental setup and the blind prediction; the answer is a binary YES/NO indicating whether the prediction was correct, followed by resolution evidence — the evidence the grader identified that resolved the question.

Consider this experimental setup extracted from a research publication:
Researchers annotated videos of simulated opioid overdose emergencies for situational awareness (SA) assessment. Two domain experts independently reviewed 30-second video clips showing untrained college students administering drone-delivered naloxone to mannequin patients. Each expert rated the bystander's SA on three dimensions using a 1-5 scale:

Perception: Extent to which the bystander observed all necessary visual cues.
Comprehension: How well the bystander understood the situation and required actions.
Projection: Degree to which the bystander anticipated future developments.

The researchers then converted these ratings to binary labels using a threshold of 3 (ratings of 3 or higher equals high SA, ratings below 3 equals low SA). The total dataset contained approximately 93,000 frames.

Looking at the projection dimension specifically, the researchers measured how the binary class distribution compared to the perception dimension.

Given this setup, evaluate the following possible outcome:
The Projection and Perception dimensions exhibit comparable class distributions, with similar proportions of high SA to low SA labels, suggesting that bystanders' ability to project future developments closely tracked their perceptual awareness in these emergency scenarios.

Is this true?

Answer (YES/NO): NO